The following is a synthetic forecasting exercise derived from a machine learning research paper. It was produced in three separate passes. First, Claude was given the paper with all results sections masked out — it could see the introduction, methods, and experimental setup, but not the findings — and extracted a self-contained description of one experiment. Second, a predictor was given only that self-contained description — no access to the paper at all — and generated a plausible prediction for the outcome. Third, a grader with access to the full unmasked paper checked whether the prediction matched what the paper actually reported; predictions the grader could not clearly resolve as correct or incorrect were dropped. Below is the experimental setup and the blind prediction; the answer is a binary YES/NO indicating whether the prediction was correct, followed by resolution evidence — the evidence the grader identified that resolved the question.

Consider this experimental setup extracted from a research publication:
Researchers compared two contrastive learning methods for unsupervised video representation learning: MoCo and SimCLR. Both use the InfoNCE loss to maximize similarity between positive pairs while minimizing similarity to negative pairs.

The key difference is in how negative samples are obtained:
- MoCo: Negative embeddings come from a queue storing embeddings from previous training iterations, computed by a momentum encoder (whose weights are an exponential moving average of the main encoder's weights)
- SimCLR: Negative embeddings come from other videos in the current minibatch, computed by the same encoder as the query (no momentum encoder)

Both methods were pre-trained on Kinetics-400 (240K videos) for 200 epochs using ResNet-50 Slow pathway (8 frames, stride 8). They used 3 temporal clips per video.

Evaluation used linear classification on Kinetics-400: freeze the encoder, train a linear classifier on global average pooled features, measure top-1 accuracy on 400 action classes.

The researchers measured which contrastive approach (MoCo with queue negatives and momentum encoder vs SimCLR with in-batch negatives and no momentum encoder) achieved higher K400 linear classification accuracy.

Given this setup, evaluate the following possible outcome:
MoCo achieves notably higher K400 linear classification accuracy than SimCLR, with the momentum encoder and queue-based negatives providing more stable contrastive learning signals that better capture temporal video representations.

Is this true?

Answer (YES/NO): NO